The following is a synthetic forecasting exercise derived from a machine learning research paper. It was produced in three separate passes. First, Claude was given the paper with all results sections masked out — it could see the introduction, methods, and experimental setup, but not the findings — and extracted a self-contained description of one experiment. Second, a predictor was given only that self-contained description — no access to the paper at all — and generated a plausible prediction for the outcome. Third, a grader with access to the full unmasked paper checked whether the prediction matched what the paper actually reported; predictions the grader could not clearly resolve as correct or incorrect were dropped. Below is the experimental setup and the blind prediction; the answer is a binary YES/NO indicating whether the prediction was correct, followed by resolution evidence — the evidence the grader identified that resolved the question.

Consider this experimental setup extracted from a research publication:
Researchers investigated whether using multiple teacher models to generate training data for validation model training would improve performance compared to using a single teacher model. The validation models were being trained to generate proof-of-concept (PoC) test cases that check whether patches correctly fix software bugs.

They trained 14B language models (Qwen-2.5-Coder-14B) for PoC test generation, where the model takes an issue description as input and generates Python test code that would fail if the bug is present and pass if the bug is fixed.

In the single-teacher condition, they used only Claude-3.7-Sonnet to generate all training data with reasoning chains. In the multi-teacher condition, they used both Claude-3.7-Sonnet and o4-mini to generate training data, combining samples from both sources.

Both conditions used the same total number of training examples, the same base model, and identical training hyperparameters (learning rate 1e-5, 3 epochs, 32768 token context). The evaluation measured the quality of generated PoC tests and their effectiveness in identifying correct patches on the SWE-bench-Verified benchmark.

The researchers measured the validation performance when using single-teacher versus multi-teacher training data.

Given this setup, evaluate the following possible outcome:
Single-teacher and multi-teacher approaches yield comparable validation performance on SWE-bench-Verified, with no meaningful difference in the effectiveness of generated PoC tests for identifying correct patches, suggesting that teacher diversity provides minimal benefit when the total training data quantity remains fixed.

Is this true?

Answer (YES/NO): NO